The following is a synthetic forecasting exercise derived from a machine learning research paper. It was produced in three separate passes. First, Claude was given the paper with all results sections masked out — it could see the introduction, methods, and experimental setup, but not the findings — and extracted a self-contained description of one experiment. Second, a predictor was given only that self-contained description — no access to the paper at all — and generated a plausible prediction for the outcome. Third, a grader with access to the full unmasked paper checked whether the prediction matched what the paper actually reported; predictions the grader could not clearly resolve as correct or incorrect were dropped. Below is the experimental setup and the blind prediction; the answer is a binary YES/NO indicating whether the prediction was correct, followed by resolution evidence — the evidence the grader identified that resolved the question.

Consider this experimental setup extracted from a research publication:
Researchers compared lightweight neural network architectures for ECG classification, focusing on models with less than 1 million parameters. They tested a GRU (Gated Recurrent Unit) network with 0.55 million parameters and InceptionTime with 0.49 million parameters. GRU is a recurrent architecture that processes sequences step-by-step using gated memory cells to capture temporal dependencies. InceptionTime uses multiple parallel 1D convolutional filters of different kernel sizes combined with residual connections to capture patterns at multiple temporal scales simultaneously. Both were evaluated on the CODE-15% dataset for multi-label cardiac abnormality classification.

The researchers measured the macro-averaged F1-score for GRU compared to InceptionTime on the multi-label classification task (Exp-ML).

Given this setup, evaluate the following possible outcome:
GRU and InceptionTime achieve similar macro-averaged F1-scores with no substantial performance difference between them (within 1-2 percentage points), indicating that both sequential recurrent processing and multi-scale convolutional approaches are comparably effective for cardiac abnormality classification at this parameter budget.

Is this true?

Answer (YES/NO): NO